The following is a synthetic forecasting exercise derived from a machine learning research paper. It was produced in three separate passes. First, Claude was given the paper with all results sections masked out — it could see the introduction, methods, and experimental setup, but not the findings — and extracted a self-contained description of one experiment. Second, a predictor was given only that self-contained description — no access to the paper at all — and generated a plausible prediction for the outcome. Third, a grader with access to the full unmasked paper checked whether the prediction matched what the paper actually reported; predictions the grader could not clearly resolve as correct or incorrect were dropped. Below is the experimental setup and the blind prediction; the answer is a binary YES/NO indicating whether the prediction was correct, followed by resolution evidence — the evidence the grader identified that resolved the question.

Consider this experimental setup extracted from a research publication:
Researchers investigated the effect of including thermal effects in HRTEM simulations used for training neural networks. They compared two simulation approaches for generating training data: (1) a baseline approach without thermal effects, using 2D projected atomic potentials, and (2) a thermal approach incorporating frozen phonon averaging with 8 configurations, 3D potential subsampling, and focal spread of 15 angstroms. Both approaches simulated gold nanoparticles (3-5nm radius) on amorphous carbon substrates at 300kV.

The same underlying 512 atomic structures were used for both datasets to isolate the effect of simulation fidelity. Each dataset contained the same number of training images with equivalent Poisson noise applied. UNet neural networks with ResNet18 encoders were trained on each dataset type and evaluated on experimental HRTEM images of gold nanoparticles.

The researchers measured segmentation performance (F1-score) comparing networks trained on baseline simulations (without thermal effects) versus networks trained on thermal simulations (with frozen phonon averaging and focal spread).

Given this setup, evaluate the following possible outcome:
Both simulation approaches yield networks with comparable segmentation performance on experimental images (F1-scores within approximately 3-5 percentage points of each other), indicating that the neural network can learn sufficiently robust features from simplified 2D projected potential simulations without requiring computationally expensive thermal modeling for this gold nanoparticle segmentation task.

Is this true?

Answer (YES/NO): YES